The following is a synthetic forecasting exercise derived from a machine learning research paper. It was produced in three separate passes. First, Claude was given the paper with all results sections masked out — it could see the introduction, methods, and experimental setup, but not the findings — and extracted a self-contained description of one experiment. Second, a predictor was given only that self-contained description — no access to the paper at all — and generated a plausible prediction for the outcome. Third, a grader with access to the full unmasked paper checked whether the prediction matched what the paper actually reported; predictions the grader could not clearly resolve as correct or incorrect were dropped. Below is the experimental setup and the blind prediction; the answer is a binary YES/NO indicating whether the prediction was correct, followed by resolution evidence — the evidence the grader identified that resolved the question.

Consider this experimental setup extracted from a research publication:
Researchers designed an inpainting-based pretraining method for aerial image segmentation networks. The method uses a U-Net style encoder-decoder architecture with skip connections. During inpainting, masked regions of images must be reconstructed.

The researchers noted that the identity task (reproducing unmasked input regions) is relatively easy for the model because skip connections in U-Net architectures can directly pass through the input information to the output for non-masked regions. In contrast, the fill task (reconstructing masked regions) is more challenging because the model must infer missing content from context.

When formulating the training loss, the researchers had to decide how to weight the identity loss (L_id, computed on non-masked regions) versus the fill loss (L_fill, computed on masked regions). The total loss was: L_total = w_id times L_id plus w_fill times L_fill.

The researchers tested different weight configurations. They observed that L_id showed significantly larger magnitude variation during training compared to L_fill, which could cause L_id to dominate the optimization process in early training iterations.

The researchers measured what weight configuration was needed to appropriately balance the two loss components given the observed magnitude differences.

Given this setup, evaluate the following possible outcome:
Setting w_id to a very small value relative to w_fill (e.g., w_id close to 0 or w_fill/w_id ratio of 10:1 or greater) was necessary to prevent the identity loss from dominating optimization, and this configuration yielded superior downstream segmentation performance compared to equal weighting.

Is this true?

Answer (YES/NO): NO